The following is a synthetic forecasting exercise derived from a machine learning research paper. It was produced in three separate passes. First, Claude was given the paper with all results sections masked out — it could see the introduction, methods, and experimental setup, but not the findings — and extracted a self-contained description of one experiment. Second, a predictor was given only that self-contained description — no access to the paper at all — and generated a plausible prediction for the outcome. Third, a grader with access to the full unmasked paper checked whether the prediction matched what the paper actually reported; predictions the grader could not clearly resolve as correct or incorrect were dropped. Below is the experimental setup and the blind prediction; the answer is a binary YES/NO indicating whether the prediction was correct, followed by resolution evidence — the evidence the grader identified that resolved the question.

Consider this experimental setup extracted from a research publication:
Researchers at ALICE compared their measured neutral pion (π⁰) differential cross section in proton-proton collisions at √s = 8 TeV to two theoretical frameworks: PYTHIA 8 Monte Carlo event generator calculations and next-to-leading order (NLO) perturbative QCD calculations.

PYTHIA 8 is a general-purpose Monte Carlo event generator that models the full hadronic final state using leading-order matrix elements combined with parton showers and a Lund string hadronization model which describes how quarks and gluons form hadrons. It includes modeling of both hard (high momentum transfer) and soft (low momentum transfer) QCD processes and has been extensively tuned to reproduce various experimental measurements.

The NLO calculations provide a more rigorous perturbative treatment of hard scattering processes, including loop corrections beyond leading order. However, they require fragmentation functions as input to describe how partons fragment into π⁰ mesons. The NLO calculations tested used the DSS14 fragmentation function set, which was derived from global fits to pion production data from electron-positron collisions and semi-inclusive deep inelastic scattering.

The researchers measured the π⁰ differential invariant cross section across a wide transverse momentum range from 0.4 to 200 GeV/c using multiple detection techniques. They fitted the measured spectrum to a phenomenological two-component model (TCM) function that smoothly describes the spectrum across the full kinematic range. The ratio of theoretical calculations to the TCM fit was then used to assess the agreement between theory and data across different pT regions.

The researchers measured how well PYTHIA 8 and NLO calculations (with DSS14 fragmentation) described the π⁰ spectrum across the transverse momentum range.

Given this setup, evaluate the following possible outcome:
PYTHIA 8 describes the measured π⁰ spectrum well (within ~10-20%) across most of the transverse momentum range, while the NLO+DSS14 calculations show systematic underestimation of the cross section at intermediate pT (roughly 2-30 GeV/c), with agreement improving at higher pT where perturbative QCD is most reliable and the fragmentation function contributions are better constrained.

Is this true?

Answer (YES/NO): NO